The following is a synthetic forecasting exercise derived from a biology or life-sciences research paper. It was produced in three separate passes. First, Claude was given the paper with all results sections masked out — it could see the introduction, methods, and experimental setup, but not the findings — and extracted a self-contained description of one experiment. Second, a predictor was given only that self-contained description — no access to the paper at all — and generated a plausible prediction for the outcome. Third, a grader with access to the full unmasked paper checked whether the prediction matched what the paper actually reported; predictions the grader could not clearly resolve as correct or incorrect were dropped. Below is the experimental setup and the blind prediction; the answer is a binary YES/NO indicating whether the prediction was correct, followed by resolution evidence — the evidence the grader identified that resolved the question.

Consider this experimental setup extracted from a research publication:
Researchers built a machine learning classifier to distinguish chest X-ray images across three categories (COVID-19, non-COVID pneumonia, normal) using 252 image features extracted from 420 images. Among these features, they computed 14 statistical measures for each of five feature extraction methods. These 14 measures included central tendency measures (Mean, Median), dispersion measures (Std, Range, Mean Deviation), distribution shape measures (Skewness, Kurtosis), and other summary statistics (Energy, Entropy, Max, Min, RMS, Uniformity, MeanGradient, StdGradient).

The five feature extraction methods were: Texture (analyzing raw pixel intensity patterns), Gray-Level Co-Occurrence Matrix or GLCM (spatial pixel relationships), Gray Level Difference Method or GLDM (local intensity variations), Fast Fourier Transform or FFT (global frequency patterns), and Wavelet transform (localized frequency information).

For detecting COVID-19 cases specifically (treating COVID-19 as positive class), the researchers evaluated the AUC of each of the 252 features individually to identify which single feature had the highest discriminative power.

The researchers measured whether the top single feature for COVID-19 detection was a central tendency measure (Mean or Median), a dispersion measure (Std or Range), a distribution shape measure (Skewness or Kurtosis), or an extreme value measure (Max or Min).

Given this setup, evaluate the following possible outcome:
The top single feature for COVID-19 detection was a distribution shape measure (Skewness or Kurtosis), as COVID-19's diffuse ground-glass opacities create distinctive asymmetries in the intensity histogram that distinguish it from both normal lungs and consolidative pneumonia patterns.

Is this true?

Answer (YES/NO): NO